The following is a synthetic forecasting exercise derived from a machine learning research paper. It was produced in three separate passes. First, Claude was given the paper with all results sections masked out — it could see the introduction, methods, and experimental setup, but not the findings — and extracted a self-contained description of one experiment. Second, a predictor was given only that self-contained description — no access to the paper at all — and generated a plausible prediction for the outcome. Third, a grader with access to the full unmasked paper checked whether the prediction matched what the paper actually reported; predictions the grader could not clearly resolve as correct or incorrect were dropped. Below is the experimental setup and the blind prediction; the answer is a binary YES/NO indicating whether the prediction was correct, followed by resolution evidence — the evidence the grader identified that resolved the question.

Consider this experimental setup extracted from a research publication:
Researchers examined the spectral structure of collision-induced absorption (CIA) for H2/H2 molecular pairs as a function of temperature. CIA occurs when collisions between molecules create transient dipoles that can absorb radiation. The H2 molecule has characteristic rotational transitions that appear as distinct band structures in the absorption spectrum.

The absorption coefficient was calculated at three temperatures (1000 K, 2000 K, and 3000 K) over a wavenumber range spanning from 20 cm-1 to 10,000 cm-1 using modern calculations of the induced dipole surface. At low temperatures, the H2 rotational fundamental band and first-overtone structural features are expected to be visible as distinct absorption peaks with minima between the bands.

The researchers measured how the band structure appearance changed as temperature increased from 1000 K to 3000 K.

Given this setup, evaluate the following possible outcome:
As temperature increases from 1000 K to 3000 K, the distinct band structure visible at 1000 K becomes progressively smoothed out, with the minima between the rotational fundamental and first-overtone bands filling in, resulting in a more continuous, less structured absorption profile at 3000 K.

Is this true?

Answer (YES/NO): YES